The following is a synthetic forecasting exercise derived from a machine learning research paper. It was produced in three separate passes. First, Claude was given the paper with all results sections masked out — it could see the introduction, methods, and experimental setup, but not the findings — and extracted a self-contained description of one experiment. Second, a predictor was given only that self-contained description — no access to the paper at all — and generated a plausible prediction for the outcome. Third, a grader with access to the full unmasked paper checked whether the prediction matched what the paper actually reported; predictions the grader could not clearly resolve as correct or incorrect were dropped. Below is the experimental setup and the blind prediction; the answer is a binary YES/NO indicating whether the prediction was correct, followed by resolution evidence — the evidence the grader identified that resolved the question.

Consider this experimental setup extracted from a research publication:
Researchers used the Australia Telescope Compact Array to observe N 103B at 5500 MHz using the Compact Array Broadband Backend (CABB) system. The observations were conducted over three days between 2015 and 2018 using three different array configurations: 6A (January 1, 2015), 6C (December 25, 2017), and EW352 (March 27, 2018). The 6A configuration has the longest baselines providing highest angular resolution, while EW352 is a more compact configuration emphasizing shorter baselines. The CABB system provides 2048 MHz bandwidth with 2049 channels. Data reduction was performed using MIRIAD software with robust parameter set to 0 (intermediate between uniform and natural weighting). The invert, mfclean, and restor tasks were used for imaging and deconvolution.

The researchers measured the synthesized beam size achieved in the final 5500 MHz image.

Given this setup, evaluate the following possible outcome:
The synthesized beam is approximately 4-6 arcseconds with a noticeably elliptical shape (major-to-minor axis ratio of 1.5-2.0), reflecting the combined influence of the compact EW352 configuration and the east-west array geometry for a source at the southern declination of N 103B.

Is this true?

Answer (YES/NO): NO